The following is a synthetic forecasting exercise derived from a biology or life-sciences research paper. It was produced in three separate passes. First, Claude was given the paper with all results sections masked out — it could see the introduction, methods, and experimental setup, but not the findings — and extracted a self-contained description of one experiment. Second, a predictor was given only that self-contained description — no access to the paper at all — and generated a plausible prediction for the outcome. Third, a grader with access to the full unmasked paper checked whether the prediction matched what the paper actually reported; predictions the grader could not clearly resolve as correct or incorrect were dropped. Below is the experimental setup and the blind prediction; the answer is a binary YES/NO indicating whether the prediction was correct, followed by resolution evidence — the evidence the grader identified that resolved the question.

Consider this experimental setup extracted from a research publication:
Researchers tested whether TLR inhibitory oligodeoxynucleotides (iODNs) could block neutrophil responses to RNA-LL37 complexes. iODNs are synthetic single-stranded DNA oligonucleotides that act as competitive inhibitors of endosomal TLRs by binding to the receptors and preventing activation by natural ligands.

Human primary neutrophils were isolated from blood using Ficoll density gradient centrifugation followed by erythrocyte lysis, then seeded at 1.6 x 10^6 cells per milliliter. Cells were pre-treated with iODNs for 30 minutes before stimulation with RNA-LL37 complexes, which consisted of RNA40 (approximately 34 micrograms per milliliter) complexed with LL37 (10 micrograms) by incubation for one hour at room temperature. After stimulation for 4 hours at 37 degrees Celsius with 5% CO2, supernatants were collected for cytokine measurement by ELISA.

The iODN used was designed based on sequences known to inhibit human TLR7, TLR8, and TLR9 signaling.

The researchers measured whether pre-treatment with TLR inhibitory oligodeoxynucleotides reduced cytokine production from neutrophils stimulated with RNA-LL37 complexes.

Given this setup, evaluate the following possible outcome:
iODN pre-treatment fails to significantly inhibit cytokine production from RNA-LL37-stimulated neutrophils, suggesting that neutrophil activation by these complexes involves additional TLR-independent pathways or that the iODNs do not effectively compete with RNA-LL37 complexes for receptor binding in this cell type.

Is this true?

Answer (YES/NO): NO